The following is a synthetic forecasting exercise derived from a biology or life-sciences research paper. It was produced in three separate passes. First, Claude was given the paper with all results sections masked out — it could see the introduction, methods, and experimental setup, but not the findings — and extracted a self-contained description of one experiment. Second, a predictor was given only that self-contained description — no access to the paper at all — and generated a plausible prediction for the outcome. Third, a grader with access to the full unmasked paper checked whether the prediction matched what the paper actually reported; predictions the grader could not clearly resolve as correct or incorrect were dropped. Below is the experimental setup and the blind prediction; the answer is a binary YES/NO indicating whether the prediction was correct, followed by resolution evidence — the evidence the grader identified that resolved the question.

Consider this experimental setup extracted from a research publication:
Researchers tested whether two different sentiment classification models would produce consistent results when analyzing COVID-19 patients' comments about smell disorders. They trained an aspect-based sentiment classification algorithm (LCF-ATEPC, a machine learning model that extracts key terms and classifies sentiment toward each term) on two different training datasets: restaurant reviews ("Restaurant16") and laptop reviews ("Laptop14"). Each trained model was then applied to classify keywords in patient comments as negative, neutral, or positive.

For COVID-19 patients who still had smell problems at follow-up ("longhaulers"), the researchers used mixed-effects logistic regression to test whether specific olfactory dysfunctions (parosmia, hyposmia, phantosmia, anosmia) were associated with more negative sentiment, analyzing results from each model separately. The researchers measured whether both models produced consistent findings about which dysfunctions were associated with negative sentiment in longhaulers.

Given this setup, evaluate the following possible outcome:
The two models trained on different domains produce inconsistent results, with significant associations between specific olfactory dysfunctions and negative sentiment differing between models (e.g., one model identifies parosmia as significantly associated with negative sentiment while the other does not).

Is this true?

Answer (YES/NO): YES